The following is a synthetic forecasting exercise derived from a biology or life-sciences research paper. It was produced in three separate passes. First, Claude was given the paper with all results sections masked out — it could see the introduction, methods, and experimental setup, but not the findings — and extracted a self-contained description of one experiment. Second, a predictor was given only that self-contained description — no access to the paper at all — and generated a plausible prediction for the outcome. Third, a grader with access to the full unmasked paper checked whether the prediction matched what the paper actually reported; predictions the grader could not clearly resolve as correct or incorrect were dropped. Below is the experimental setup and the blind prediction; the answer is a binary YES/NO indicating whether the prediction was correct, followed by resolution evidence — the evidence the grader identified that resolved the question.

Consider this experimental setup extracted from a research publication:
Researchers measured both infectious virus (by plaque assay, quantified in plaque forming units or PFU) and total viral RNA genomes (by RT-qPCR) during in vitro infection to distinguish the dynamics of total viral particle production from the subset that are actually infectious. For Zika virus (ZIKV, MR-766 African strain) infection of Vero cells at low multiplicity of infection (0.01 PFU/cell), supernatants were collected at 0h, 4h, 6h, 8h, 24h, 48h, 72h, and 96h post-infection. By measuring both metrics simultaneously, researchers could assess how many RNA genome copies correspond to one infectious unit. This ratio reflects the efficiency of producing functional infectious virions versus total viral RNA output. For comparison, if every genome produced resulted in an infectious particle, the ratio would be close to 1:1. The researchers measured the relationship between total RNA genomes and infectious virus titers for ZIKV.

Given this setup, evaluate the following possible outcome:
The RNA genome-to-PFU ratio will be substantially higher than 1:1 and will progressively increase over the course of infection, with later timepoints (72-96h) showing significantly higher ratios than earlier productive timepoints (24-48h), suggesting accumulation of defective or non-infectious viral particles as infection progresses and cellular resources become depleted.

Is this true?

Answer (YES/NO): NO